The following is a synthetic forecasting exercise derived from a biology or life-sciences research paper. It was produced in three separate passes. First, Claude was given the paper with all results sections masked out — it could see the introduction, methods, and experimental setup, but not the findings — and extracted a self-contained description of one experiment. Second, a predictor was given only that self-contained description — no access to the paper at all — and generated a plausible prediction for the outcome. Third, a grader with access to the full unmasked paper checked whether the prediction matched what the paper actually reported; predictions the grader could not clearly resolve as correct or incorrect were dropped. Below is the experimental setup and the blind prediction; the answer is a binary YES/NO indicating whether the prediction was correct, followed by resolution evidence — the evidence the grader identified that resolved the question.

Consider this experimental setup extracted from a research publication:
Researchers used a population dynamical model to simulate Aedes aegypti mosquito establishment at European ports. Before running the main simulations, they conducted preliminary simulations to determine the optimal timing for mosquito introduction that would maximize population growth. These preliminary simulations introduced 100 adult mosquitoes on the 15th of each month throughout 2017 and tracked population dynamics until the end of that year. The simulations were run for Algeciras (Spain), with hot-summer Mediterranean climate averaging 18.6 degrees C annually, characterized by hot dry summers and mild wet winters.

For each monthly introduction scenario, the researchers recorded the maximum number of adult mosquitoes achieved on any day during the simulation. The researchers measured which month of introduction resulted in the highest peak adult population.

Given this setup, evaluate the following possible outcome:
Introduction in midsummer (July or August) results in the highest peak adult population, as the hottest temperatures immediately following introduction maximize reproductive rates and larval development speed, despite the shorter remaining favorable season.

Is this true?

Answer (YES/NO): NO